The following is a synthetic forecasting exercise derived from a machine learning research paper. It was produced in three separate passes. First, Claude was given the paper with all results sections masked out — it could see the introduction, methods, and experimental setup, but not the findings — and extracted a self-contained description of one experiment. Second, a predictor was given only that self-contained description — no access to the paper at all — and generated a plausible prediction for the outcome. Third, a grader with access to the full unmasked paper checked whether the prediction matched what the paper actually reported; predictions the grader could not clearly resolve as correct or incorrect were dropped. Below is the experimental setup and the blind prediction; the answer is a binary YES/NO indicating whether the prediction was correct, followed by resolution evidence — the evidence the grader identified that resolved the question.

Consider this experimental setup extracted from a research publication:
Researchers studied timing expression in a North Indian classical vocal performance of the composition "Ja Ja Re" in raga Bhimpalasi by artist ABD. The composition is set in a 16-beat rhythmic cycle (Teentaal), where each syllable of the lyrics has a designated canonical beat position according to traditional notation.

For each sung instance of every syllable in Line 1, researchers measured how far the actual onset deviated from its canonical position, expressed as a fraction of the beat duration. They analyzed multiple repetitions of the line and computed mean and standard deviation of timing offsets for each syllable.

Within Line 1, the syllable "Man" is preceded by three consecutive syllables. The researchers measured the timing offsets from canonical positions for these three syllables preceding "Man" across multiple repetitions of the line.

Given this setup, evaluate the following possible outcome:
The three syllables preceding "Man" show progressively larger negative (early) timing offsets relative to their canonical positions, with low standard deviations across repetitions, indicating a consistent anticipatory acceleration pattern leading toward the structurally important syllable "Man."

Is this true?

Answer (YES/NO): NO